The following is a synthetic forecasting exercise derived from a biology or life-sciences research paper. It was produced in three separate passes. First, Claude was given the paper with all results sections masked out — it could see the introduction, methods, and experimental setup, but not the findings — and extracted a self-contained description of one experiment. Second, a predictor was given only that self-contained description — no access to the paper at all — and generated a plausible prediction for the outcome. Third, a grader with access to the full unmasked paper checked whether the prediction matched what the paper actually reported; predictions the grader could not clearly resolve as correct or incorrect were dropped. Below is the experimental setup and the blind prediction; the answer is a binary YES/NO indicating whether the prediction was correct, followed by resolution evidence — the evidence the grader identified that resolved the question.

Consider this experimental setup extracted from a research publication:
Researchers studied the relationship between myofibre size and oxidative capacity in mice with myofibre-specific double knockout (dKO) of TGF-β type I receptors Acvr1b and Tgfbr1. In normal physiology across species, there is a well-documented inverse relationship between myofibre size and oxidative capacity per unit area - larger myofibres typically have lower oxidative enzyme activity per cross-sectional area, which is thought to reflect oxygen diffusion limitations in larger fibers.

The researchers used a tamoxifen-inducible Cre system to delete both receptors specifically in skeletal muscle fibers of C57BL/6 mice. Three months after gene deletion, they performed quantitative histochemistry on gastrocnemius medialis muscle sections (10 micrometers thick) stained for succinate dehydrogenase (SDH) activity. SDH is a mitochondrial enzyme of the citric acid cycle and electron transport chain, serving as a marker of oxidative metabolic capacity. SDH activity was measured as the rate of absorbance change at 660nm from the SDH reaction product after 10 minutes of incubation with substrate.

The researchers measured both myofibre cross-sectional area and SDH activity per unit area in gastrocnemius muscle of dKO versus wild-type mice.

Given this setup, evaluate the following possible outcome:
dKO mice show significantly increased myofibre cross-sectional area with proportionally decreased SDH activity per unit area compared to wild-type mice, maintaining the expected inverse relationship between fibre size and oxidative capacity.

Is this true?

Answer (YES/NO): NO